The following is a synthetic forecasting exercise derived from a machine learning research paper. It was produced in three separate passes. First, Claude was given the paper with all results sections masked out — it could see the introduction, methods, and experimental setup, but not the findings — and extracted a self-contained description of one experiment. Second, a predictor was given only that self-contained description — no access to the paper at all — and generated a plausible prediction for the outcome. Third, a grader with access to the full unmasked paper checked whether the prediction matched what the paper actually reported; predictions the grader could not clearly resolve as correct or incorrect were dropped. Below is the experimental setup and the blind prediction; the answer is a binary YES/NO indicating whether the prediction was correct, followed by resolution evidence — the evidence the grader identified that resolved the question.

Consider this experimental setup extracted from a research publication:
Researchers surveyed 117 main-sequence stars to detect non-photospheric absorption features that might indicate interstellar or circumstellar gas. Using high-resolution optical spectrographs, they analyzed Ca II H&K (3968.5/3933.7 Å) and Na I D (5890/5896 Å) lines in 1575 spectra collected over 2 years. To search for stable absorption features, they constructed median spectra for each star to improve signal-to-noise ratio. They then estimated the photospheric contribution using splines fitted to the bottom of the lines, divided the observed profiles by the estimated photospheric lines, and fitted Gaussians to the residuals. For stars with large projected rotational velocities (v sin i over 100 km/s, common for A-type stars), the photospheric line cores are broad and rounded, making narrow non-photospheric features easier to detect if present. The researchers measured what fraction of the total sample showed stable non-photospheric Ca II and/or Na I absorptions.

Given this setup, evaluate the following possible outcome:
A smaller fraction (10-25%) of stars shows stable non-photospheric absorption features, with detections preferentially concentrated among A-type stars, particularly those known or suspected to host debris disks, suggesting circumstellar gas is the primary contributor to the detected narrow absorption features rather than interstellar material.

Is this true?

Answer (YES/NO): NO